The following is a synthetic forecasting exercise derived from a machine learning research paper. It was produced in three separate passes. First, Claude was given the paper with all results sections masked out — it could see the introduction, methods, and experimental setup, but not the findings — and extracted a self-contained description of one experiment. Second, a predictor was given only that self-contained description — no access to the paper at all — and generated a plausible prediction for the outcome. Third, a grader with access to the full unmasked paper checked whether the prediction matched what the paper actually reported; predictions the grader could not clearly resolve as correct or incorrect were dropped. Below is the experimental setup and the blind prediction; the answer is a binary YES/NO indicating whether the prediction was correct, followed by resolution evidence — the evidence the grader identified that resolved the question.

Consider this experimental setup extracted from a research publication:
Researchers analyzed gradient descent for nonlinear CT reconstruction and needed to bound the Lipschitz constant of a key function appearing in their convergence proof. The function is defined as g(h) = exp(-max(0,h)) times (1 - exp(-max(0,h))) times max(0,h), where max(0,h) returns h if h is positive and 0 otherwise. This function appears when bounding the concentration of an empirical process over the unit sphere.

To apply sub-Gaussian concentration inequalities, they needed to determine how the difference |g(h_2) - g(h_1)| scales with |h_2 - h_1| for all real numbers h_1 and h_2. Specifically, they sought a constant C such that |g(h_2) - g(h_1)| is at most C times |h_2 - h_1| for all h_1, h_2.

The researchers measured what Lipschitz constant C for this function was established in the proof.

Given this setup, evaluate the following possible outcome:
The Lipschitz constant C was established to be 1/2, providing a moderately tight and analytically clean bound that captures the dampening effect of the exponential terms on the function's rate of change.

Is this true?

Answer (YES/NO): NO